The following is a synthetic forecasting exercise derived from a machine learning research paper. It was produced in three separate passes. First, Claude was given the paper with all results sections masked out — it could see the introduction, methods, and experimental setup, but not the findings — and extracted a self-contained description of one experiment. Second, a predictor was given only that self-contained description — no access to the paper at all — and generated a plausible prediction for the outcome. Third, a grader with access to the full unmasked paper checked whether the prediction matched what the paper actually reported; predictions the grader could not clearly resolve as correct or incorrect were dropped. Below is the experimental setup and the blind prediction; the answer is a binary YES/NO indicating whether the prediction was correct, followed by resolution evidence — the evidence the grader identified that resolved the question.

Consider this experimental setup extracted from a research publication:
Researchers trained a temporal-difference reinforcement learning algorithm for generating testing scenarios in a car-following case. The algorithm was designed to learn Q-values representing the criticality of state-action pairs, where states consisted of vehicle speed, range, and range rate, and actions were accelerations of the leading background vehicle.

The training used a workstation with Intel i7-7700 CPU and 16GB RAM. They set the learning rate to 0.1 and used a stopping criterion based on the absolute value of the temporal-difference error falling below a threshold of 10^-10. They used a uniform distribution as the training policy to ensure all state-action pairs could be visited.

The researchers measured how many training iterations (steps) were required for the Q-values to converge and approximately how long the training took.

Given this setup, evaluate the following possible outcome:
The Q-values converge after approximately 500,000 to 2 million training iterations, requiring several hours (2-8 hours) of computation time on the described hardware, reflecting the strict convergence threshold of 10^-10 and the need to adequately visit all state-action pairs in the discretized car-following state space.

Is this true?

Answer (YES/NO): NO